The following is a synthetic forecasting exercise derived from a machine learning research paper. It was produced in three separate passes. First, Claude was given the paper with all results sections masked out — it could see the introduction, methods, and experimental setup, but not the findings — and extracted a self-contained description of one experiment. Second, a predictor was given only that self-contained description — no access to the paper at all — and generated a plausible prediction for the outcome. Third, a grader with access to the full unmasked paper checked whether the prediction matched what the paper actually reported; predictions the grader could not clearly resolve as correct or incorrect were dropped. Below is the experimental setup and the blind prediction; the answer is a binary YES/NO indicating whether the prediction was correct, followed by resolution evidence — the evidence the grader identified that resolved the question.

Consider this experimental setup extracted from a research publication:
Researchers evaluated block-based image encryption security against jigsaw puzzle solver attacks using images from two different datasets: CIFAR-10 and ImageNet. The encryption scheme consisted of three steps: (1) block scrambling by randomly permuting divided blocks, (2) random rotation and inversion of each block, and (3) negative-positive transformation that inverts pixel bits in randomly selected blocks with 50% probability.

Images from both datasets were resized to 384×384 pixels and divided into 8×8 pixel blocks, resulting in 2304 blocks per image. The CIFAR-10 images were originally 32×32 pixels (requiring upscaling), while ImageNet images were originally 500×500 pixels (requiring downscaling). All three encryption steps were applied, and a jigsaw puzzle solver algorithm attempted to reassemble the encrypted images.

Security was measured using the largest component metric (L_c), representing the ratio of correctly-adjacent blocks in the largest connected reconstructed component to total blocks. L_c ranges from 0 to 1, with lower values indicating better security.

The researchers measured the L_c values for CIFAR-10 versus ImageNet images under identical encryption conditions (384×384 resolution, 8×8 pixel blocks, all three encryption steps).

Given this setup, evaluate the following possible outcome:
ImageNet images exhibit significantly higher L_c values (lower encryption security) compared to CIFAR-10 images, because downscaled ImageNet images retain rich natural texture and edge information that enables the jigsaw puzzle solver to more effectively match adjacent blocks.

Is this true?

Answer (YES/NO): NO